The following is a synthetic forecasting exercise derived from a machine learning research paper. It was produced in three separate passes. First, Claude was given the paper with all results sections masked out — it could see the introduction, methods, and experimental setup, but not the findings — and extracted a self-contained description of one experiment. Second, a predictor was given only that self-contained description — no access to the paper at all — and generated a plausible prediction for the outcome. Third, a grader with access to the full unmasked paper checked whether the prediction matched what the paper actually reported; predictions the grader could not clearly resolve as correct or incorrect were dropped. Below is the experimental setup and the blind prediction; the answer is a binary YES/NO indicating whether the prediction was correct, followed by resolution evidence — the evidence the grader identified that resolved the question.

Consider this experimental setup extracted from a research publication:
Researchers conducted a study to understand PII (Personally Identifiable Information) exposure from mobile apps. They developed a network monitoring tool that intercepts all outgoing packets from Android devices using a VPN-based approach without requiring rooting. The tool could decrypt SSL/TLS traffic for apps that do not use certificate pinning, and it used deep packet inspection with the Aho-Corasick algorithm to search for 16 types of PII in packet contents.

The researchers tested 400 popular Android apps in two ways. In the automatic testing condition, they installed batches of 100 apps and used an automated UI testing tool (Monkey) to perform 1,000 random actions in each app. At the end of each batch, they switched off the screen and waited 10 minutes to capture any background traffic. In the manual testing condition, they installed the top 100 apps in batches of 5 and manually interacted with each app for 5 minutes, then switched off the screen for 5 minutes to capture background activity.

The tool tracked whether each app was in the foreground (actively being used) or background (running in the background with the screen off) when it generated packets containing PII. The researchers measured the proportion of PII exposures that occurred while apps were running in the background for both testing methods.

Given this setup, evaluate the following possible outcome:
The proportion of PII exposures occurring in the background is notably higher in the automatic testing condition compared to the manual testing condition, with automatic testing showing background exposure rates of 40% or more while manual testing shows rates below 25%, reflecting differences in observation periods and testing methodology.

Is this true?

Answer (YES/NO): YES